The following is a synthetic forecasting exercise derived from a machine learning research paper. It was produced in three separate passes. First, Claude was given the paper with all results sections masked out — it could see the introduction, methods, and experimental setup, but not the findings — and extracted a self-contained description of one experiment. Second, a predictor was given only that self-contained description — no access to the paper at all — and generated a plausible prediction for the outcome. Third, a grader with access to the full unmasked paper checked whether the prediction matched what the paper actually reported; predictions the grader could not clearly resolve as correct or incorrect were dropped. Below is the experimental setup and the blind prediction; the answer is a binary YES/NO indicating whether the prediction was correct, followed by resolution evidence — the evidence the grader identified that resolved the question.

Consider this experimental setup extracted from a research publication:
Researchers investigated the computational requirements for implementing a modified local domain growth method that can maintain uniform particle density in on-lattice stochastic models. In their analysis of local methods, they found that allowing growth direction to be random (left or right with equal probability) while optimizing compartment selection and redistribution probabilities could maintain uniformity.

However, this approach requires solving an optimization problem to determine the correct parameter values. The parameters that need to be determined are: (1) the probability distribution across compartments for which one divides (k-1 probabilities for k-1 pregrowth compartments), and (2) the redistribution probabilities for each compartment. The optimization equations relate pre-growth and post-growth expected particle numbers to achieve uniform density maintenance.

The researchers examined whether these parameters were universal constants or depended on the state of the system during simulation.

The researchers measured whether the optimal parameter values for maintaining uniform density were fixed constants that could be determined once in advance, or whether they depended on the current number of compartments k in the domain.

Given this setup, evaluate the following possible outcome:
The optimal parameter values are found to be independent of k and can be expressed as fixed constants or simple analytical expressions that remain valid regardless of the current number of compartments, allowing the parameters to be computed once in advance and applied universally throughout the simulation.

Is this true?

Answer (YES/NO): NO